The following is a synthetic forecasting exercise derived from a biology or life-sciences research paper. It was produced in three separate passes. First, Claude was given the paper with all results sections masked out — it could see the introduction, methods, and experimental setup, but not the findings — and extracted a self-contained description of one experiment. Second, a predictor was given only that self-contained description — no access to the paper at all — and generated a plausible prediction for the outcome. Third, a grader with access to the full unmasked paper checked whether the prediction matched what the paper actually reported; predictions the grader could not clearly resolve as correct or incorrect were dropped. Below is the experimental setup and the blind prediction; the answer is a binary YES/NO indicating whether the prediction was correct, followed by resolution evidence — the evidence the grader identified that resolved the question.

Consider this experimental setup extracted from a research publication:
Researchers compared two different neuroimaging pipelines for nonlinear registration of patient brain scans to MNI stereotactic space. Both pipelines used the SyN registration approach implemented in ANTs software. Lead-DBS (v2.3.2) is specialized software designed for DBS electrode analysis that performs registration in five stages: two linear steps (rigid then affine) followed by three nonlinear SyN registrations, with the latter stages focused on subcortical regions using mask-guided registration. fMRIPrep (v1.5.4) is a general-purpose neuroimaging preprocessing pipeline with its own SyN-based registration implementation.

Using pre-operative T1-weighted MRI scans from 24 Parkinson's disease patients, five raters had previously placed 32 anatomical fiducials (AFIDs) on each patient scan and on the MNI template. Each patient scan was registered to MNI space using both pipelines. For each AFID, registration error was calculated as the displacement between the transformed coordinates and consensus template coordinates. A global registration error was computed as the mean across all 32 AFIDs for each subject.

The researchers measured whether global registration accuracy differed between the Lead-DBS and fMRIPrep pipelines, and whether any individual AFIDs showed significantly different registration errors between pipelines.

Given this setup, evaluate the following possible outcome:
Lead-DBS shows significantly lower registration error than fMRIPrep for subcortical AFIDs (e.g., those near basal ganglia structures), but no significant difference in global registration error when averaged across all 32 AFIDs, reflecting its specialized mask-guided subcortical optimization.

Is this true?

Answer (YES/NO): NO